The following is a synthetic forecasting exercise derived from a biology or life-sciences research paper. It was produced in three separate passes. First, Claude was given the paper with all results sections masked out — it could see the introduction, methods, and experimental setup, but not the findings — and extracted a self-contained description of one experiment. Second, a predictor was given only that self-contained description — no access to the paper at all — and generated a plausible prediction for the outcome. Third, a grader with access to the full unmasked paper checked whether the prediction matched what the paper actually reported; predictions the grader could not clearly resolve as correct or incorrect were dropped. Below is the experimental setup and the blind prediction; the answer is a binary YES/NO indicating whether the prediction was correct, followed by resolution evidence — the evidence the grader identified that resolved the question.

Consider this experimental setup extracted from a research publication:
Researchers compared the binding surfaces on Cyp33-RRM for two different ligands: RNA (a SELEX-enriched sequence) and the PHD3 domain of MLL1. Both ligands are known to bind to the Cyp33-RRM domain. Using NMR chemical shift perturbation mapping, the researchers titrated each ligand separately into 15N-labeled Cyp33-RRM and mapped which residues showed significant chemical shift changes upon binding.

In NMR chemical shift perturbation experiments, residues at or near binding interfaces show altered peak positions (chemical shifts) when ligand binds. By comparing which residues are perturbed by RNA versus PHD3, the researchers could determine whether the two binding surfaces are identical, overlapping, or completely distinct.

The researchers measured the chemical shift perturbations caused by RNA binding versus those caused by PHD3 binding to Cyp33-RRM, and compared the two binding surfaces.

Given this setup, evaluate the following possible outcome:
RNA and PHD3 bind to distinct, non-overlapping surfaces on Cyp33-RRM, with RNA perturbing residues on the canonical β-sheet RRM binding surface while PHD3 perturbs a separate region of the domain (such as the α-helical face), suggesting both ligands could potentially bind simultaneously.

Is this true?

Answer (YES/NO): NO